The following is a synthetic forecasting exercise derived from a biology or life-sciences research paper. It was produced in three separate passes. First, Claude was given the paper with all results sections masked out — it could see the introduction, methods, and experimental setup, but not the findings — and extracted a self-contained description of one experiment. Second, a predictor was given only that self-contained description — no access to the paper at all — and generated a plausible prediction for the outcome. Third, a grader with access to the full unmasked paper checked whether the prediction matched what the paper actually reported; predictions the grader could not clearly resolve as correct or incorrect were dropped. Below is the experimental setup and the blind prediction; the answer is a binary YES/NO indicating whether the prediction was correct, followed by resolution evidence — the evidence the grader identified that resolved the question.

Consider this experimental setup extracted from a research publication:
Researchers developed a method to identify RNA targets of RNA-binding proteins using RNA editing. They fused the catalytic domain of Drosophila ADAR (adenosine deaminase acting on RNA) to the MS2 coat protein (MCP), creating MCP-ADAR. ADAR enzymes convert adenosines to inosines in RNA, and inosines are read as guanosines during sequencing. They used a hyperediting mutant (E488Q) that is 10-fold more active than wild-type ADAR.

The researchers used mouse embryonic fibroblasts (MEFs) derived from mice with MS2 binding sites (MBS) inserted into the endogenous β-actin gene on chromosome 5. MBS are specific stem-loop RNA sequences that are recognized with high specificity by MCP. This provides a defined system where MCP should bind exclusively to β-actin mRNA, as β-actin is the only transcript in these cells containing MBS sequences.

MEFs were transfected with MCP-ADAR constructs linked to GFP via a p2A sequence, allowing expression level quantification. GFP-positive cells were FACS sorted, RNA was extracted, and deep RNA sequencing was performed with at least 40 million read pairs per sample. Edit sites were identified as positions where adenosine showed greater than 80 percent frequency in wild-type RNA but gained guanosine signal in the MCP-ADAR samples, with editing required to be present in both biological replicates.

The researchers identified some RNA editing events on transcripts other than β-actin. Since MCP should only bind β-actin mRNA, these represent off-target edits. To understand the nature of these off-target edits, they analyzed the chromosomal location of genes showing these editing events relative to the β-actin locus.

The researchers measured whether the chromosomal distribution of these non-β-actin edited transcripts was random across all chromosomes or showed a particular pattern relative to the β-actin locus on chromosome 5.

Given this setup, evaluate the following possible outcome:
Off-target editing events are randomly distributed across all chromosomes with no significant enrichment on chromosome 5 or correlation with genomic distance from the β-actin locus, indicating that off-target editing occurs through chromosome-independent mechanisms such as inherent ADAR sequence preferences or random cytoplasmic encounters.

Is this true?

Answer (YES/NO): NO